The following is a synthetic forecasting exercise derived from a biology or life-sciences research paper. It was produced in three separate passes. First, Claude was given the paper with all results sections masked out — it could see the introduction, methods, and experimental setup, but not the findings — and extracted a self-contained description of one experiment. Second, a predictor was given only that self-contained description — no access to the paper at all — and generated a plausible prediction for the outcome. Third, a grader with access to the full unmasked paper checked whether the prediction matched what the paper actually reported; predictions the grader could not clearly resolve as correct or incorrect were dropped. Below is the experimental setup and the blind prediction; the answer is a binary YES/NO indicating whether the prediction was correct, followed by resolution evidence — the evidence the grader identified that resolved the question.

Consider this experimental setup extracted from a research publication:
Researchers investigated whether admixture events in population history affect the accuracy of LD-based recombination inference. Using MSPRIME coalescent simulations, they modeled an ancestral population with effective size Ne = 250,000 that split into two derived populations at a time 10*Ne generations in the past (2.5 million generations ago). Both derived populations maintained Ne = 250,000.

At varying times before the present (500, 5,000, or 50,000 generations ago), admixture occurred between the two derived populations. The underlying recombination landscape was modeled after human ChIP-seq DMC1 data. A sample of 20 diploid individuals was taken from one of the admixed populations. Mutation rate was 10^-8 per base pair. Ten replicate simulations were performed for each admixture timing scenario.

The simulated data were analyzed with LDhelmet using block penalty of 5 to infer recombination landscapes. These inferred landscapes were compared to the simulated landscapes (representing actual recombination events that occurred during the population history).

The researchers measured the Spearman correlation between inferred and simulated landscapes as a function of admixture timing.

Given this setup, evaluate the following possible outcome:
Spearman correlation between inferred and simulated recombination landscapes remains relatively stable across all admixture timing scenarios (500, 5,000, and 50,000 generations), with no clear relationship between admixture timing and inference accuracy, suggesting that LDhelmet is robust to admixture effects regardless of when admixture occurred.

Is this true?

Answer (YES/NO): NO